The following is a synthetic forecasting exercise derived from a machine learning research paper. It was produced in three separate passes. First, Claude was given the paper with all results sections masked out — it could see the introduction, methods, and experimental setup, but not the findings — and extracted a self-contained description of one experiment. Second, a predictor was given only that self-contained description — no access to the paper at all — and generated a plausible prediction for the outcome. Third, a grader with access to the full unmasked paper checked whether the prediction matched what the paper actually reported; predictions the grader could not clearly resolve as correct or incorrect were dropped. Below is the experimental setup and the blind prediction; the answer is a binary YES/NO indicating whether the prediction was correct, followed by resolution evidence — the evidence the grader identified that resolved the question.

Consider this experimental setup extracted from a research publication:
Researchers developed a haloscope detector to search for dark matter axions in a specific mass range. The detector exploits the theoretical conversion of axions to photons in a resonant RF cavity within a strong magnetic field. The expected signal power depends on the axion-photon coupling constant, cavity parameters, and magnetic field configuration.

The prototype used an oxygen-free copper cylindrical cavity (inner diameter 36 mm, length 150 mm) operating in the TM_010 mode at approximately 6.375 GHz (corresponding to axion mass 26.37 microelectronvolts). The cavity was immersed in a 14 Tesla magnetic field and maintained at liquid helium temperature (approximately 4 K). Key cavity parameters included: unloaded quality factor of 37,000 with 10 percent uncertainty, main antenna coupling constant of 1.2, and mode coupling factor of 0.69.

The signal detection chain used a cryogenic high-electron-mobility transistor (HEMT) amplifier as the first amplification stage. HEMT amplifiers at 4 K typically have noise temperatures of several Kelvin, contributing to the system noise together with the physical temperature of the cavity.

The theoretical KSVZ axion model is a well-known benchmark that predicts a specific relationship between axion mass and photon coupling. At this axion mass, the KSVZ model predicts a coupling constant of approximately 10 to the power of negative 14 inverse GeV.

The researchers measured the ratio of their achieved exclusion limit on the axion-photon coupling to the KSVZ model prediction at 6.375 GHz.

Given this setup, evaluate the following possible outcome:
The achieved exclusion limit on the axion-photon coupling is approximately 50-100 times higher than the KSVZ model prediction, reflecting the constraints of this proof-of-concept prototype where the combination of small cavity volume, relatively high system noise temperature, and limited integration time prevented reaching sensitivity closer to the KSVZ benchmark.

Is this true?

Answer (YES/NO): NO